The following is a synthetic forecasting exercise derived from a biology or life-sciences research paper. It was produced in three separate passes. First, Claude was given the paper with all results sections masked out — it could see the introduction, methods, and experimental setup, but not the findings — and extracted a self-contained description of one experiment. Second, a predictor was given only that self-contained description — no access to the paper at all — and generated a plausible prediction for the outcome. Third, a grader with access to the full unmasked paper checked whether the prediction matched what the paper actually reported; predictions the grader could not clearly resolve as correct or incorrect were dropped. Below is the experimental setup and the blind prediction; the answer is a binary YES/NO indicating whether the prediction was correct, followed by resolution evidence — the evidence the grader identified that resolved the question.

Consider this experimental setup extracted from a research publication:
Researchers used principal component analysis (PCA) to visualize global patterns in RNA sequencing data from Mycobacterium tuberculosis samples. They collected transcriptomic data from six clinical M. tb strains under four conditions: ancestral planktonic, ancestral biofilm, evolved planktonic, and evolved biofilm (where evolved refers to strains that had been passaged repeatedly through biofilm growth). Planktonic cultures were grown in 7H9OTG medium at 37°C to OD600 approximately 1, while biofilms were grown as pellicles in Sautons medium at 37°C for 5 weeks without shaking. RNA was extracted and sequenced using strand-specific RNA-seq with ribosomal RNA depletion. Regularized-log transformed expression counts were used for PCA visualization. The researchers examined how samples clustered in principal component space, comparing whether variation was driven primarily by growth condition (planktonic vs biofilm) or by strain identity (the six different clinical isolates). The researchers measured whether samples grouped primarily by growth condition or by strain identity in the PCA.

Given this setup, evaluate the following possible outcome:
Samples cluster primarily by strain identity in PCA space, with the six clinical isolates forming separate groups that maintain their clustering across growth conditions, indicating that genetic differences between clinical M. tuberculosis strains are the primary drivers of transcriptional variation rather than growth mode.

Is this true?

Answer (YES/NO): NO